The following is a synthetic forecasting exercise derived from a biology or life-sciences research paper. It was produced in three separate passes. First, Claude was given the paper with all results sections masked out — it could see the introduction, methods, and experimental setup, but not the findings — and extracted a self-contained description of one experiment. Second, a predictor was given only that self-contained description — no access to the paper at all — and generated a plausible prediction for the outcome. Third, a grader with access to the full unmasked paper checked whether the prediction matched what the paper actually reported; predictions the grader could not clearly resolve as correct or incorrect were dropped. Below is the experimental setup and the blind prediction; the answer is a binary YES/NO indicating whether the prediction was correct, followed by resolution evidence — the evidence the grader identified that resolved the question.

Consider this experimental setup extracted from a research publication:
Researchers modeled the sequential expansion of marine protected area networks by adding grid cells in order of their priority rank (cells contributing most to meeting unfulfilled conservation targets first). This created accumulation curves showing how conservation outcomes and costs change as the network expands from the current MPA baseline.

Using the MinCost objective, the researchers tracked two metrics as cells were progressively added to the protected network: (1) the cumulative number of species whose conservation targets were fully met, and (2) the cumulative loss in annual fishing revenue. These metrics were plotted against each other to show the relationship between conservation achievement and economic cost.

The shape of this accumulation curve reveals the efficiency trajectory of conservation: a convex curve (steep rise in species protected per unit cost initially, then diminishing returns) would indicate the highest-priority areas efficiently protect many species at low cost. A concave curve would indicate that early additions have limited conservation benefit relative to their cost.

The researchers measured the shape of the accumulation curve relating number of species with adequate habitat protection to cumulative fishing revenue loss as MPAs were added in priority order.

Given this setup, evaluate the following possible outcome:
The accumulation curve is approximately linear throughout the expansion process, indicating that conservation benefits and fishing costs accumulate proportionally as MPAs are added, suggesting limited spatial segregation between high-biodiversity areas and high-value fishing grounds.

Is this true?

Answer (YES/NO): NO